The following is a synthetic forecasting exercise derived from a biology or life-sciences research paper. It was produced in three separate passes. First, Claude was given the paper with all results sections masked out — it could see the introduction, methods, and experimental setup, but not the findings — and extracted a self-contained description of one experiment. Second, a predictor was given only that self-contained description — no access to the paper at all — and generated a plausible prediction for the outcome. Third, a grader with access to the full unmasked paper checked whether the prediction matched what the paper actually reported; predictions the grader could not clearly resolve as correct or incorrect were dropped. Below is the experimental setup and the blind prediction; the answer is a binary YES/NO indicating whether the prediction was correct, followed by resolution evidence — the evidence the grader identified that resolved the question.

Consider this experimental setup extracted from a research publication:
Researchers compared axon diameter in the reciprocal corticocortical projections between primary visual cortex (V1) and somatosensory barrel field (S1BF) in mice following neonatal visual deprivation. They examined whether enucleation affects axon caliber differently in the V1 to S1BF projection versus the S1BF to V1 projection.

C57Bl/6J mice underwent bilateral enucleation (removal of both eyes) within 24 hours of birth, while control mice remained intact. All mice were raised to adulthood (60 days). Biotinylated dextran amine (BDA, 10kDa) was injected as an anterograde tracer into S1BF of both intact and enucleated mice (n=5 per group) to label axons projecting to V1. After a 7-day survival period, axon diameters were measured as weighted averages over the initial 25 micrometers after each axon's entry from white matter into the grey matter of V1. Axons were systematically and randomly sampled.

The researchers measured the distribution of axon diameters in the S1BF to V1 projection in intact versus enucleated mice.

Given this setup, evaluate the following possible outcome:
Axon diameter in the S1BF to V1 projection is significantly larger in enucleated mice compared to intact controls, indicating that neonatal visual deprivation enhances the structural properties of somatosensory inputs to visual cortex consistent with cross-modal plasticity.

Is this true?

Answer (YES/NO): NO